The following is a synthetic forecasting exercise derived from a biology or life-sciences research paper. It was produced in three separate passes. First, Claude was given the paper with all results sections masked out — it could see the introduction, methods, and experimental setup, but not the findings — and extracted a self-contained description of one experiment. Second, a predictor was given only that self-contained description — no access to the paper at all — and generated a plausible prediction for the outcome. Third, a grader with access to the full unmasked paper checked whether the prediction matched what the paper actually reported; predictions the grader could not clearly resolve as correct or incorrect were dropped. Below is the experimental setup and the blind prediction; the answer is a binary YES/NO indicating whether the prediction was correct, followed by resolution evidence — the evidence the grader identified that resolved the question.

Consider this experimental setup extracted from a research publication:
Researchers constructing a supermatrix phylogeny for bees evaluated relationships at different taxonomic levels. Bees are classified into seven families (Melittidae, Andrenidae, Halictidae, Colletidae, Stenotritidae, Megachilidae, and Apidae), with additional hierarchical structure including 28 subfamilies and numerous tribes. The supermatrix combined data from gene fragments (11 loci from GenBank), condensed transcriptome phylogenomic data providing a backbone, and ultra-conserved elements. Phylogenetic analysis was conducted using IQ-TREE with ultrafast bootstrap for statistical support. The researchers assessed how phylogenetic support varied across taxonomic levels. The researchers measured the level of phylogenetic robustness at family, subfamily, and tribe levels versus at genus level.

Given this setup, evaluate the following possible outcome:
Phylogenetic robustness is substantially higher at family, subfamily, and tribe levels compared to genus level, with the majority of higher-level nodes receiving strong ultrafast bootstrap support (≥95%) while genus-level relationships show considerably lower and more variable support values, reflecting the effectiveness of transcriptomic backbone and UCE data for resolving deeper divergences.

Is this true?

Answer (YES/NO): NO